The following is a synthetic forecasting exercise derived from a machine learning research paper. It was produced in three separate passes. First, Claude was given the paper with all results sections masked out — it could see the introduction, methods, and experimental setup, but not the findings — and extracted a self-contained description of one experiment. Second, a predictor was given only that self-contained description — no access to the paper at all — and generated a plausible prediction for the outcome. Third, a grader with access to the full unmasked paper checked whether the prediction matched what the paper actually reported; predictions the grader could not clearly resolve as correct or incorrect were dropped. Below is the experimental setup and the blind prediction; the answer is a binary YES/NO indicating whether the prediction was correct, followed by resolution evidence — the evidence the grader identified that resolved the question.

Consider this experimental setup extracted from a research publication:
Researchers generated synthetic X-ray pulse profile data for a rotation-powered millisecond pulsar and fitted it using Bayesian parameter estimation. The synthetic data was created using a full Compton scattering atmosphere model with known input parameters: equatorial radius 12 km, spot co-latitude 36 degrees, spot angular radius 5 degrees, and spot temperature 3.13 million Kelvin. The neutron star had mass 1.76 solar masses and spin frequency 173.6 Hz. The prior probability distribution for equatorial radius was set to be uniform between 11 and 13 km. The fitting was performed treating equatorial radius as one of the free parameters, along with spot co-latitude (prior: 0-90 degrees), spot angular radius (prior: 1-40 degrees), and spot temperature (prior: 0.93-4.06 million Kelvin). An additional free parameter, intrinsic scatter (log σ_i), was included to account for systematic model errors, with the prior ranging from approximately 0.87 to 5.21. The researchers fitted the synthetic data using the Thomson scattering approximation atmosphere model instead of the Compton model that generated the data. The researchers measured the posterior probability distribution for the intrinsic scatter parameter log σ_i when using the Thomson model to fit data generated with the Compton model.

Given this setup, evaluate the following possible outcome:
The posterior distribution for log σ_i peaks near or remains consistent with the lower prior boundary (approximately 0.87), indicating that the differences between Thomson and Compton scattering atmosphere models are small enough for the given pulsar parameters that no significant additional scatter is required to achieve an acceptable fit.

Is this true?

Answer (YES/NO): NO